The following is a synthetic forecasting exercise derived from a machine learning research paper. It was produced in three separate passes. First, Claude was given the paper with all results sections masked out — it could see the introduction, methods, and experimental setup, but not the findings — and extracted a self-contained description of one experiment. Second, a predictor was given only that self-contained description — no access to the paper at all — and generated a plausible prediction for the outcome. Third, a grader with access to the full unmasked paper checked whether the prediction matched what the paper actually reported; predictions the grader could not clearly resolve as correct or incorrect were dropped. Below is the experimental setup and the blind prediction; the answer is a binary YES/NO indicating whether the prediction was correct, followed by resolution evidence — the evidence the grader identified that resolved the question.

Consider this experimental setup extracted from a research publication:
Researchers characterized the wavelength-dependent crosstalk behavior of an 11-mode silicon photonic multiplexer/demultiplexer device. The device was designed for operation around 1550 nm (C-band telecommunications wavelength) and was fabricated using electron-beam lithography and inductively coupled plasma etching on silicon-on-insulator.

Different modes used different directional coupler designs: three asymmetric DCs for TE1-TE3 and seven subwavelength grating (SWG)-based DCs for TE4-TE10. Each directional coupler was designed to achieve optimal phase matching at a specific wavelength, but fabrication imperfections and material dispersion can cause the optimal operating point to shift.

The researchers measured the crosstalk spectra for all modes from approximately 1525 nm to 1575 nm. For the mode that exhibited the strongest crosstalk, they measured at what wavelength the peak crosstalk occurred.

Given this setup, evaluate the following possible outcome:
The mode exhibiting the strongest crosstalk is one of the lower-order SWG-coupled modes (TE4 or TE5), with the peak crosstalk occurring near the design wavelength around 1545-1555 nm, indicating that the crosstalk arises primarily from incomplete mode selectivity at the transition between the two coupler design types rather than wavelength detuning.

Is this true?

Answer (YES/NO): NO